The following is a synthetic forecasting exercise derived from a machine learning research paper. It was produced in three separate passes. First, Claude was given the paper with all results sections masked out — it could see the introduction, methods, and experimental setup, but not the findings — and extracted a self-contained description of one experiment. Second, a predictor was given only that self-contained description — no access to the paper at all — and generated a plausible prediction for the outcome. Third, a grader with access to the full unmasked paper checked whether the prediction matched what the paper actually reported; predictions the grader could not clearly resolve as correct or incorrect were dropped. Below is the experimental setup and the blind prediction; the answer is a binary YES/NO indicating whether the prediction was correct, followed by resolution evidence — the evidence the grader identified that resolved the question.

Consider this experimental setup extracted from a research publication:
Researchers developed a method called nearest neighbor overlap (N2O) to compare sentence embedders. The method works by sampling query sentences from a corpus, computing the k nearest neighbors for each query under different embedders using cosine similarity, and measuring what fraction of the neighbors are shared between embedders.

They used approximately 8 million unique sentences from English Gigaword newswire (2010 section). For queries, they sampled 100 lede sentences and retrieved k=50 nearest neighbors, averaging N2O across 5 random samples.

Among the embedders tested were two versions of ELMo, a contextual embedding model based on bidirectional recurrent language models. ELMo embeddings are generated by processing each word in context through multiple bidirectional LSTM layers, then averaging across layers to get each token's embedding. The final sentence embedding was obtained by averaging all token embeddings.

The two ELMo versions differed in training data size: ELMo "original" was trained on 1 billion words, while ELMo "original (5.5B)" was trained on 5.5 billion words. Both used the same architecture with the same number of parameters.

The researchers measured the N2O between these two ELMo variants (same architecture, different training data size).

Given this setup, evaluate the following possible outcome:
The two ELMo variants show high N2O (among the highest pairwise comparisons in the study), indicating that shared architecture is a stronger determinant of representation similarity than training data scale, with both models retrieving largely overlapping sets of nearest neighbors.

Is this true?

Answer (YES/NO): YES